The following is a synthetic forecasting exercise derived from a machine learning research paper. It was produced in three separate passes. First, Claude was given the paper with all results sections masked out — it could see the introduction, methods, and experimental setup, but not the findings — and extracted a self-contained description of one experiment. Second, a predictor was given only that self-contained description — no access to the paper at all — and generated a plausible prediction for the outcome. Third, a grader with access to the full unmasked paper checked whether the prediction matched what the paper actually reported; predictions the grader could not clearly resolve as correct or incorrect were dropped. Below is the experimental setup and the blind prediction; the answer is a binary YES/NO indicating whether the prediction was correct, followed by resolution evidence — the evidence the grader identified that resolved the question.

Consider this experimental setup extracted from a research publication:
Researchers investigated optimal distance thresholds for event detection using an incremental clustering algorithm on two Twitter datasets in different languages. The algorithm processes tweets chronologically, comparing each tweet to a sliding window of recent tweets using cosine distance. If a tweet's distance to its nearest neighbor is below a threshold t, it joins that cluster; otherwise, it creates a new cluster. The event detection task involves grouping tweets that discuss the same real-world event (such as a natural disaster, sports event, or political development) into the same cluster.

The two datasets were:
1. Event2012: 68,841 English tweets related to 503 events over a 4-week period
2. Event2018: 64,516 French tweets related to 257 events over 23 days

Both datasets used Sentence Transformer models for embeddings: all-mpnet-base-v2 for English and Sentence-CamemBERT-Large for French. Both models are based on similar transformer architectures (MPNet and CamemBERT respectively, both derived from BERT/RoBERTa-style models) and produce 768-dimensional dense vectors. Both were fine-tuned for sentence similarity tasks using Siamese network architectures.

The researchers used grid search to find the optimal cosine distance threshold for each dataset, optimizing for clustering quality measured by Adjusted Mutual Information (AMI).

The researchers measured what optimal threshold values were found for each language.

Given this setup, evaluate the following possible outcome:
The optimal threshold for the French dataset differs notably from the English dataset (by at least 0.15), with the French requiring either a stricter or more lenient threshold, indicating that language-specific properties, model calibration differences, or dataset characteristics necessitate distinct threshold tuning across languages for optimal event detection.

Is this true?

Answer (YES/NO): NO